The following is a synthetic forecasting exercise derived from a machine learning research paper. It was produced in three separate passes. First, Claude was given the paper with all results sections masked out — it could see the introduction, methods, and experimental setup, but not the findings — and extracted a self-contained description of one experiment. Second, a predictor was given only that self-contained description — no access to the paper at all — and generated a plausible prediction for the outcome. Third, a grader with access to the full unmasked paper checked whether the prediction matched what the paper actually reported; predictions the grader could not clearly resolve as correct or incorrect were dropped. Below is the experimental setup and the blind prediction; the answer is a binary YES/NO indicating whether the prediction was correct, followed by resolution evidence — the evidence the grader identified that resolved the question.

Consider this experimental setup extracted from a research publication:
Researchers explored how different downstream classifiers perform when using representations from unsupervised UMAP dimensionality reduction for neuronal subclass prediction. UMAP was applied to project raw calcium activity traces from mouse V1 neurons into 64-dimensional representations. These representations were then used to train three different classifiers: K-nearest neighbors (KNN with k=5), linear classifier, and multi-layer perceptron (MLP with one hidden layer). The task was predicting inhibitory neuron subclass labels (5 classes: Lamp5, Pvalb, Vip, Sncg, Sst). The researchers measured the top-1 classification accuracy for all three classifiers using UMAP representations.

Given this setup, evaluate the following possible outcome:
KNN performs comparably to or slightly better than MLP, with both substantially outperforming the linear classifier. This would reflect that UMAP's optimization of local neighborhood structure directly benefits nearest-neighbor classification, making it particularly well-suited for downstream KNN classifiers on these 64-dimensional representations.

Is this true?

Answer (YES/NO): NO